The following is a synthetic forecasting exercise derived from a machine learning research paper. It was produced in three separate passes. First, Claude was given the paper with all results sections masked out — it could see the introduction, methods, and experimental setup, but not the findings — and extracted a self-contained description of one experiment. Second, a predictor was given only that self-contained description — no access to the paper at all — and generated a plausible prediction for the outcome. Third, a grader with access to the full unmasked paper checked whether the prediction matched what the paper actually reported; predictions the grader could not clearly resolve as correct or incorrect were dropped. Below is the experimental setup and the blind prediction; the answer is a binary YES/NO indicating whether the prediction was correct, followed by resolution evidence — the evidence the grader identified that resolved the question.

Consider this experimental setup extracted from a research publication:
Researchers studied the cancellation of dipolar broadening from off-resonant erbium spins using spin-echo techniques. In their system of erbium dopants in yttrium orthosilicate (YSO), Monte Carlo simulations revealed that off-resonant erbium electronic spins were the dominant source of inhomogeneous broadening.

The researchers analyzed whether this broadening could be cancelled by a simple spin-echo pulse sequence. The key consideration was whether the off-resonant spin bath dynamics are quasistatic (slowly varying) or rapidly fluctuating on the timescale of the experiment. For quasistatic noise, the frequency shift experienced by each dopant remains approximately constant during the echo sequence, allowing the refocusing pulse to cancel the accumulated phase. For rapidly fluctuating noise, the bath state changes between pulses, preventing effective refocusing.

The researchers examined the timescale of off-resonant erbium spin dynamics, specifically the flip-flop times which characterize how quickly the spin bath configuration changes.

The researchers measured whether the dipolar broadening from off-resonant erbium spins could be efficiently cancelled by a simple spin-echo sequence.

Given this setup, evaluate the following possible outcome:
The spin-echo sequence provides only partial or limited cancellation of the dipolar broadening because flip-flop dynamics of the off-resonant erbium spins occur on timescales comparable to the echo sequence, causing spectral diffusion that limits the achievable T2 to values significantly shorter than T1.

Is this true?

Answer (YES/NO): NO